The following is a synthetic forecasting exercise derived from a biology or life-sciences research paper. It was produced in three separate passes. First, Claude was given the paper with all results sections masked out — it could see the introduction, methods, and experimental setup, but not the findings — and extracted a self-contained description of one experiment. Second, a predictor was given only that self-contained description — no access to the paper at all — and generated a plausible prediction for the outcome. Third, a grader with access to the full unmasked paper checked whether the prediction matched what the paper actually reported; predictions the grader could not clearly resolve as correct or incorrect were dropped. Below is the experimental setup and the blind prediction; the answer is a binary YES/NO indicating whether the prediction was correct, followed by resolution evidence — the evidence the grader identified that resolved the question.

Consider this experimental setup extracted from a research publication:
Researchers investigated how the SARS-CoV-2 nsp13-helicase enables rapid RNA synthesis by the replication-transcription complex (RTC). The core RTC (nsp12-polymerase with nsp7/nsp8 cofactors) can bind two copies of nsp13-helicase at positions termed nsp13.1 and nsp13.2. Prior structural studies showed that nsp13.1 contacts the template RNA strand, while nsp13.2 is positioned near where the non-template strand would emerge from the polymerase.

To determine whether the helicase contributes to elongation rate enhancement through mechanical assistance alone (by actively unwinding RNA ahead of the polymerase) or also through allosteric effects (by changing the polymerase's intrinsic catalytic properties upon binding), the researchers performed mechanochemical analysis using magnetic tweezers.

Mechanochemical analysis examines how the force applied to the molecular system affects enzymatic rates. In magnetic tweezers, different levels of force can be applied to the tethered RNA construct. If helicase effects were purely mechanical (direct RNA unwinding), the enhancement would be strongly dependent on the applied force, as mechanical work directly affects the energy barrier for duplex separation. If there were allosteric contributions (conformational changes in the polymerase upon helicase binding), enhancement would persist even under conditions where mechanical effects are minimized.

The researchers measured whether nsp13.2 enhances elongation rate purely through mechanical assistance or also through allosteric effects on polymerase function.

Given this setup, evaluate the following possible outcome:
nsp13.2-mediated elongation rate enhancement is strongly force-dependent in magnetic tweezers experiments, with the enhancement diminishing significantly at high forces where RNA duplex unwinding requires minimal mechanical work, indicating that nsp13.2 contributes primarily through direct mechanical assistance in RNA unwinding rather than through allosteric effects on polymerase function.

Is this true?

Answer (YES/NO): NO